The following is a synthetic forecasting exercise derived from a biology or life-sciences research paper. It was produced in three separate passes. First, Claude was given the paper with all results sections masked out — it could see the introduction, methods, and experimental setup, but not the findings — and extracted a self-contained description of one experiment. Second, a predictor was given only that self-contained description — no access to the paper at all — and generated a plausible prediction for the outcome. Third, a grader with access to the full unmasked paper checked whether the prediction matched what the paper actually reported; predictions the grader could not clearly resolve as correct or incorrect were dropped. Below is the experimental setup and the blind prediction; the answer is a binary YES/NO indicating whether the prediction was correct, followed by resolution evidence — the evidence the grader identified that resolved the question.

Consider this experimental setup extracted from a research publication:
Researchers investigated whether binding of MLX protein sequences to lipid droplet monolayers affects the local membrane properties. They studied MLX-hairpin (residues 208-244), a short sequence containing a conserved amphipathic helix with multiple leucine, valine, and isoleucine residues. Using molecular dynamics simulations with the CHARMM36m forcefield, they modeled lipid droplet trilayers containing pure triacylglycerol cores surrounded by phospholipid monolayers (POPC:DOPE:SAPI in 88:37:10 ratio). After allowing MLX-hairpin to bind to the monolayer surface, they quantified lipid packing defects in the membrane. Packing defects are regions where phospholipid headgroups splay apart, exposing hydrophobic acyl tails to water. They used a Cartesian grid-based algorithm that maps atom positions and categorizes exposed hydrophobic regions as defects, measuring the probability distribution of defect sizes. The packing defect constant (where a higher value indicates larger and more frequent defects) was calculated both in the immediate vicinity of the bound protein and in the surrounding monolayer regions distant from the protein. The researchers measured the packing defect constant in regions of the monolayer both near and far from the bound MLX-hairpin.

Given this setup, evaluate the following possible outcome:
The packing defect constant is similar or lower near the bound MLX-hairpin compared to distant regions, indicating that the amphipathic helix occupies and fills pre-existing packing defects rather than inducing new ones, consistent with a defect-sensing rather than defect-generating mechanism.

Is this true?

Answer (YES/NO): NO